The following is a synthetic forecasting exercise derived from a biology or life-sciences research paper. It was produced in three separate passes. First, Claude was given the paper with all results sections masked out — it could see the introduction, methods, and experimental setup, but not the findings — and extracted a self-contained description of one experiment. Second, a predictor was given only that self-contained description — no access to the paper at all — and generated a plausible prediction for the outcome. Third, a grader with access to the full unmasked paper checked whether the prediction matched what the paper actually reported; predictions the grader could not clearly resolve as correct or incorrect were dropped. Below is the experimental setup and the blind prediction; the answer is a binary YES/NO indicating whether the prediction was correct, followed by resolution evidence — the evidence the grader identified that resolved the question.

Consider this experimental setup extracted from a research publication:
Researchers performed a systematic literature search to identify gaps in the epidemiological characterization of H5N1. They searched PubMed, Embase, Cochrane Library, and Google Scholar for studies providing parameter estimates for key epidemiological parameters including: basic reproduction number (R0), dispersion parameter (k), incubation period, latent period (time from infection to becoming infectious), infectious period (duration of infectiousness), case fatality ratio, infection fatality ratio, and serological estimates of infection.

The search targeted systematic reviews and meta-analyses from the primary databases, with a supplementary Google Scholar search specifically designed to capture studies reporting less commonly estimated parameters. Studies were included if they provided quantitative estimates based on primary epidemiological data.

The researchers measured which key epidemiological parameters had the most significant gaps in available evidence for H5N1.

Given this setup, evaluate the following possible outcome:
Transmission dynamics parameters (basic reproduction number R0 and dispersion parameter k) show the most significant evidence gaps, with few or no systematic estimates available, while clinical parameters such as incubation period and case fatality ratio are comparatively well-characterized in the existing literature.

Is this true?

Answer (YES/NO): NO